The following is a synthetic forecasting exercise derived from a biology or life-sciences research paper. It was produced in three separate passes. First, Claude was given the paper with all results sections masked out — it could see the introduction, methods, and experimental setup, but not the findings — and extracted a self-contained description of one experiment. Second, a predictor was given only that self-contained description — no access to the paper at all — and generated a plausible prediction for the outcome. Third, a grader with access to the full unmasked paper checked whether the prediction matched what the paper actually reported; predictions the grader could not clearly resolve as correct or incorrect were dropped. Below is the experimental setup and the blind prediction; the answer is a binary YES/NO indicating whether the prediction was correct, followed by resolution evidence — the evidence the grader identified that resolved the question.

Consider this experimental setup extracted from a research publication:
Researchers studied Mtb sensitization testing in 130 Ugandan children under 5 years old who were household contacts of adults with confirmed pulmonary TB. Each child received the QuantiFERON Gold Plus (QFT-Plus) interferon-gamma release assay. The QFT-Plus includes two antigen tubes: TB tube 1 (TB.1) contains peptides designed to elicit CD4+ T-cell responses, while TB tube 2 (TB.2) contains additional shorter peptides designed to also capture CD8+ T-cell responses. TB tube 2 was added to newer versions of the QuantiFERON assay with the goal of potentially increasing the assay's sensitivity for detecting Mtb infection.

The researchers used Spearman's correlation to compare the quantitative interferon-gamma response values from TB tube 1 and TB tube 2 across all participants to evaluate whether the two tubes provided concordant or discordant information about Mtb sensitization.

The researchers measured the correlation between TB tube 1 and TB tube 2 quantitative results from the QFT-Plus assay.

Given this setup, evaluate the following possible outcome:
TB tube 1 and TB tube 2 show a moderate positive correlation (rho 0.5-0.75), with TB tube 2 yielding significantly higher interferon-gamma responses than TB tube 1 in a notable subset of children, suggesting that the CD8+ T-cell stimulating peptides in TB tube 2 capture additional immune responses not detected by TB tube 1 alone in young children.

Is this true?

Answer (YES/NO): NO